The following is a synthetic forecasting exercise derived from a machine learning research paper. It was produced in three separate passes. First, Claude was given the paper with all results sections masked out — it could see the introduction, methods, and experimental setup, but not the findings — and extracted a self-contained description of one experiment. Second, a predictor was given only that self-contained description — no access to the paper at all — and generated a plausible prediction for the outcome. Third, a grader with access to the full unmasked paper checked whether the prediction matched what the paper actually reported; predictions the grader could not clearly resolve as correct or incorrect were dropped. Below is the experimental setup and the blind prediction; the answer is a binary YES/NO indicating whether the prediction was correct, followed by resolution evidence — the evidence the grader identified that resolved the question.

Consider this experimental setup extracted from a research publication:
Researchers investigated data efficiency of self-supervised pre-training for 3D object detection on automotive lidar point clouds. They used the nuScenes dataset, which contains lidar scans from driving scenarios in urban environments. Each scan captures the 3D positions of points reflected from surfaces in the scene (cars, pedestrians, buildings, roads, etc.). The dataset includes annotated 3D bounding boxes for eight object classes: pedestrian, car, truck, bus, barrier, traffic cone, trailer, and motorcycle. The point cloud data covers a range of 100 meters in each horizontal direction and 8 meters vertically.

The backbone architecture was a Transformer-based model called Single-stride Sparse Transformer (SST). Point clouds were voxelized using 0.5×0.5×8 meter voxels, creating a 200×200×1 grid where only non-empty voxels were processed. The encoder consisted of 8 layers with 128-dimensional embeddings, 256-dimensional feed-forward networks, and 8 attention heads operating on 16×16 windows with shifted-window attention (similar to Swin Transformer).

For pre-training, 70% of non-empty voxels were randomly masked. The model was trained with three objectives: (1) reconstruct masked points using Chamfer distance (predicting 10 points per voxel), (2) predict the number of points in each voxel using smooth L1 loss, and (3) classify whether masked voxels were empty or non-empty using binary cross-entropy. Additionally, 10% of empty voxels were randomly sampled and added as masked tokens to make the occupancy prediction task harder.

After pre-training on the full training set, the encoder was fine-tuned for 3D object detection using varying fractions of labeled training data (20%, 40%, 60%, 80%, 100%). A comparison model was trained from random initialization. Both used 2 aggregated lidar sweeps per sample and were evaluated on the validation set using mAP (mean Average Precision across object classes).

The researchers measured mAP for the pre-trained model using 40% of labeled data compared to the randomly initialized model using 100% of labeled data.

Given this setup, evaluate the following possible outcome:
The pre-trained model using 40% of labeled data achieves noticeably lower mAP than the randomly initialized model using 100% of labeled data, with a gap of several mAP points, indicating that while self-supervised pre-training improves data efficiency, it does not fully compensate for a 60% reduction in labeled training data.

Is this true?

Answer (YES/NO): NO